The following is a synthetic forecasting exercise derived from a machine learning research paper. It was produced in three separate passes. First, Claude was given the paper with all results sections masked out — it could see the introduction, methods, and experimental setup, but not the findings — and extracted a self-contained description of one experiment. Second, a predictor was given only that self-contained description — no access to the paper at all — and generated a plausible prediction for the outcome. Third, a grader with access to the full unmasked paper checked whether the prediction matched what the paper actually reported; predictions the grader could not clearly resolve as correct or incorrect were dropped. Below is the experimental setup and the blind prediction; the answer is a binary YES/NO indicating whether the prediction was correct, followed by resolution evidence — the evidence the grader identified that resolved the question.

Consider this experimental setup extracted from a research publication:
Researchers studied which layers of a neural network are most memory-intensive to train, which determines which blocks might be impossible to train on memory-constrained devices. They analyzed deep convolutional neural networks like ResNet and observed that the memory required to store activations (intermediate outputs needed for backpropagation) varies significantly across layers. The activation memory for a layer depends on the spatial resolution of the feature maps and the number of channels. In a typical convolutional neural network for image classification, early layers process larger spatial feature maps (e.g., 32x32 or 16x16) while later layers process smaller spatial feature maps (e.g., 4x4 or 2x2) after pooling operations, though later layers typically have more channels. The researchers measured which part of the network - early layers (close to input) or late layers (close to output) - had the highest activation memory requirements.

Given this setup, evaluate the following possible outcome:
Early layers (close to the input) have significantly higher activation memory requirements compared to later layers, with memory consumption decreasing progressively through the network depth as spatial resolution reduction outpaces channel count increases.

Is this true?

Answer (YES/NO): YES